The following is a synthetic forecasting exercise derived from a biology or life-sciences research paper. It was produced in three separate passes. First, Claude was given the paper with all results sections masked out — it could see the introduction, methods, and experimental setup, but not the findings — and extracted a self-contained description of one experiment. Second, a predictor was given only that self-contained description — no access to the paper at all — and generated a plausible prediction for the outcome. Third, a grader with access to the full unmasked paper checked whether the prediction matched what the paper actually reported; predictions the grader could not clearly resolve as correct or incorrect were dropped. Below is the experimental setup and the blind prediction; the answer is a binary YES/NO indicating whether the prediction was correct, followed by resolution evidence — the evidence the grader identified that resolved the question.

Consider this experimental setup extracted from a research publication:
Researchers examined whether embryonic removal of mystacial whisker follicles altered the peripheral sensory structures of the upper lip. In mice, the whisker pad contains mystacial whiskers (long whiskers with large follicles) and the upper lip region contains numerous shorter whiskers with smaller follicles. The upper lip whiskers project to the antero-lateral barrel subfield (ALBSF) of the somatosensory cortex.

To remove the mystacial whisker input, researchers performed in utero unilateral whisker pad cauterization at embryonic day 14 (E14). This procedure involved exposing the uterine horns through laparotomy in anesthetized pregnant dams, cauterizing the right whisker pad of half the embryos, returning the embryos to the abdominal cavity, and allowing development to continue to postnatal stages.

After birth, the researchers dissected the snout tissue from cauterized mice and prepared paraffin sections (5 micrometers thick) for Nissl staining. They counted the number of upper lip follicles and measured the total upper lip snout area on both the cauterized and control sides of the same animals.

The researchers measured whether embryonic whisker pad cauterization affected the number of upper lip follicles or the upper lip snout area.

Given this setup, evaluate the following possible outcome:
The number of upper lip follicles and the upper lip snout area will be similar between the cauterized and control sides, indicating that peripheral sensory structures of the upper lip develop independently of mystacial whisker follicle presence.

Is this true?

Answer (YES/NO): YES